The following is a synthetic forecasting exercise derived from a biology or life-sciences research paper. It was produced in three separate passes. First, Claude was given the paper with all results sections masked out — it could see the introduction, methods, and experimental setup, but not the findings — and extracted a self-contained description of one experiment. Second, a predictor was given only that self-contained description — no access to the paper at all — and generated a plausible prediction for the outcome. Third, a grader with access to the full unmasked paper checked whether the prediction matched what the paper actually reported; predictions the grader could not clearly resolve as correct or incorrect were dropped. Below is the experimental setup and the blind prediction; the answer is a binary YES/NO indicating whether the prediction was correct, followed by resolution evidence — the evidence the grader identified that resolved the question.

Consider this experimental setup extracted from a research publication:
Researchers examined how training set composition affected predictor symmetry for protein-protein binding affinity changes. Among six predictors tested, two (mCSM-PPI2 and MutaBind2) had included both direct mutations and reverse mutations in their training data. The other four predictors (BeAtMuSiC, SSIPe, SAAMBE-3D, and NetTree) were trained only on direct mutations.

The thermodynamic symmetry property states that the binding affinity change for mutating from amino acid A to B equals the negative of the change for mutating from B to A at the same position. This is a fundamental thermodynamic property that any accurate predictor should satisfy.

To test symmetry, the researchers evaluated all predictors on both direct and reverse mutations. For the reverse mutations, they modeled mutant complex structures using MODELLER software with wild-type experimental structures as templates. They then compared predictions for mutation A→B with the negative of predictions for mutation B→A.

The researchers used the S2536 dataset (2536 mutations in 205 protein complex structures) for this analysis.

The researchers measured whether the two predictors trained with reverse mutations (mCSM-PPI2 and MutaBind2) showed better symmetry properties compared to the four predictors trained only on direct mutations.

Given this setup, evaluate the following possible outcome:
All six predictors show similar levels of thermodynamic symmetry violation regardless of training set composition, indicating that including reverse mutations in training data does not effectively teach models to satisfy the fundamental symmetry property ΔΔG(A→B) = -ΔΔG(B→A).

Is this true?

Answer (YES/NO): NO